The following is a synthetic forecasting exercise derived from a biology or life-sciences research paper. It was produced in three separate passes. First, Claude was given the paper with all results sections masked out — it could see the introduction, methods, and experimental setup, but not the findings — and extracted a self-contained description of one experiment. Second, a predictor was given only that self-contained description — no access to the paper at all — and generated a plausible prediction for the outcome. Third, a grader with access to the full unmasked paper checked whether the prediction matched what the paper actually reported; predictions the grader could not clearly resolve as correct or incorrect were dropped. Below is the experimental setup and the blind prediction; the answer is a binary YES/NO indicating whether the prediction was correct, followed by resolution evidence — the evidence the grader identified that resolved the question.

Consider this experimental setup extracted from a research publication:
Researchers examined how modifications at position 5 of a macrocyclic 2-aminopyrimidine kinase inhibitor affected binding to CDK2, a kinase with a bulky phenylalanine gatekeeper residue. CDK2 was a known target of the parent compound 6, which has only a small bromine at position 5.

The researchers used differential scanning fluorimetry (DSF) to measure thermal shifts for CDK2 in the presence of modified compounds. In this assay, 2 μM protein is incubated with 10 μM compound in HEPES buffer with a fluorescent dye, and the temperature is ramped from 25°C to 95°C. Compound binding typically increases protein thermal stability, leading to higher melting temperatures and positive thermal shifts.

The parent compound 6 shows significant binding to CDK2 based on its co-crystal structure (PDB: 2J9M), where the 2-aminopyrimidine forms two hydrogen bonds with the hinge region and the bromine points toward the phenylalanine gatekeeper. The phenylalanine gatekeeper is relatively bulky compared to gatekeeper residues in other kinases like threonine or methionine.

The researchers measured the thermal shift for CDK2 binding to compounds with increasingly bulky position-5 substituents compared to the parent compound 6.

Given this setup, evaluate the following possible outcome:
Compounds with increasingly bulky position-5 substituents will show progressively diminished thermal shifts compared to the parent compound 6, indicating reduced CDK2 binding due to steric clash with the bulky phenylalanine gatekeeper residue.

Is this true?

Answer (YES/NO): YES